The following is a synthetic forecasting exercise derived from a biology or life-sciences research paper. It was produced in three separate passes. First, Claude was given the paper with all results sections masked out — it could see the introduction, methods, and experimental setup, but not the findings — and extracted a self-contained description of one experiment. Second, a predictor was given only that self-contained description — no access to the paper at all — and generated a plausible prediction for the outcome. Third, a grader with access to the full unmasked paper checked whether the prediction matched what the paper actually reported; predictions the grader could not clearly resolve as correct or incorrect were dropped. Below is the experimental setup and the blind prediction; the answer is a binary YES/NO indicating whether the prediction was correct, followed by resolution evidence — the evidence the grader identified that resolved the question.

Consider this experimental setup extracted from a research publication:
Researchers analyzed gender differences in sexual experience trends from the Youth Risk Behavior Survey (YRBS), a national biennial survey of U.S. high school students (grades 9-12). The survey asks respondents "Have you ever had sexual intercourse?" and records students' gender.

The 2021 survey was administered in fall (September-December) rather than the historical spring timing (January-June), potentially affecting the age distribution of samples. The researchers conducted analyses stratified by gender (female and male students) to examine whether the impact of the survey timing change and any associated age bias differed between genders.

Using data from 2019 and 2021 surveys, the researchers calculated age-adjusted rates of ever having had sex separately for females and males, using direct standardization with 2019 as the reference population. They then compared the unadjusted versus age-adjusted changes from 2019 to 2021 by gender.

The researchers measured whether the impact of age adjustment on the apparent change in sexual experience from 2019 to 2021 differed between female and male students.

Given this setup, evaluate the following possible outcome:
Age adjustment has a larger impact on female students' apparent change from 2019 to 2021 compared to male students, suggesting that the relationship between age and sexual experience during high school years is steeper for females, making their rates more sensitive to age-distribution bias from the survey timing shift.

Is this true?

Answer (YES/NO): YES